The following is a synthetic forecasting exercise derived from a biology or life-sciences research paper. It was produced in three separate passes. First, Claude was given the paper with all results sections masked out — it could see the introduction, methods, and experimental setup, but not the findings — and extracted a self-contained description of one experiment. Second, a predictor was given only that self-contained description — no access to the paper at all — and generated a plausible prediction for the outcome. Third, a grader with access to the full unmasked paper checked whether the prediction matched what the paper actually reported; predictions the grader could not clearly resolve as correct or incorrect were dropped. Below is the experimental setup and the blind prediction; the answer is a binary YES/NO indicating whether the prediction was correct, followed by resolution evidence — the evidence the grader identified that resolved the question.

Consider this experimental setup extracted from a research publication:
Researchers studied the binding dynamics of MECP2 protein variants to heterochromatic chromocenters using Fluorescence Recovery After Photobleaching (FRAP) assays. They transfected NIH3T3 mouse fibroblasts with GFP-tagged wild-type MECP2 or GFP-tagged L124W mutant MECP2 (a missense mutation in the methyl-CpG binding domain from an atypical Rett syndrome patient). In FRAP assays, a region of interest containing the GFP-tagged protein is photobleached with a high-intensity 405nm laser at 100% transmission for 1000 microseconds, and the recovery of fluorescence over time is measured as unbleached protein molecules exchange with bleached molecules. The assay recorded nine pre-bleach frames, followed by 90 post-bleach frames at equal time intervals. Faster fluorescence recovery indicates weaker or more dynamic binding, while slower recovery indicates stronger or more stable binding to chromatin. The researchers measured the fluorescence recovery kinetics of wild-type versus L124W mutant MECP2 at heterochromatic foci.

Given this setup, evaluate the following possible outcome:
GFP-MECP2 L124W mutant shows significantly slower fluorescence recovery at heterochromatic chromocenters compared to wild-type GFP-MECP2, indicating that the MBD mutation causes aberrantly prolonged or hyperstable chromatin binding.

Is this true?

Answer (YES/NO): NO